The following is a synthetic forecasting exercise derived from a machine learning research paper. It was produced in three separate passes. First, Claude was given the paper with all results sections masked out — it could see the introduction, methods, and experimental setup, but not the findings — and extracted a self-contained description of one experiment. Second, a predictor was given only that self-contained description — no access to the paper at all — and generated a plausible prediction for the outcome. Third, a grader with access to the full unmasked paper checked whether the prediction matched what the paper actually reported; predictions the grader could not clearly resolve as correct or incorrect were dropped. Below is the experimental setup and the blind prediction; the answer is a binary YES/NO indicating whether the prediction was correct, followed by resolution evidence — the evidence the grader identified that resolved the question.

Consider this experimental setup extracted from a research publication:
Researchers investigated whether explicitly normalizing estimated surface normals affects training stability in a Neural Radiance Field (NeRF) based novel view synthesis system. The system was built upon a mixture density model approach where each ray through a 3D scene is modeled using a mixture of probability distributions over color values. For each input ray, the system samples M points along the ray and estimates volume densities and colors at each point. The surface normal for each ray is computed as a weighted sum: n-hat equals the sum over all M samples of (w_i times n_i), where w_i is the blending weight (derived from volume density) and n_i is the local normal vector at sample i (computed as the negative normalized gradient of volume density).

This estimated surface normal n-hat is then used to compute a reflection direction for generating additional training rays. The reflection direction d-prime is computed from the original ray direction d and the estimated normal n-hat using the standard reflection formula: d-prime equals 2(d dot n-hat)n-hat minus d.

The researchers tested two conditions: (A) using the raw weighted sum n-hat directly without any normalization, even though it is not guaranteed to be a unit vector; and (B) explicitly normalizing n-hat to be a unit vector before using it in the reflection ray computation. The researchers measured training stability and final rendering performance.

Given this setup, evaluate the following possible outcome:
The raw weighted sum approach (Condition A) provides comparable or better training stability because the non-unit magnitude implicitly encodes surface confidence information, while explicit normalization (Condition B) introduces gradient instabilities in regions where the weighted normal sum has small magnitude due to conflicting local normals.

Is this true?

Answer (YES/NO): YES